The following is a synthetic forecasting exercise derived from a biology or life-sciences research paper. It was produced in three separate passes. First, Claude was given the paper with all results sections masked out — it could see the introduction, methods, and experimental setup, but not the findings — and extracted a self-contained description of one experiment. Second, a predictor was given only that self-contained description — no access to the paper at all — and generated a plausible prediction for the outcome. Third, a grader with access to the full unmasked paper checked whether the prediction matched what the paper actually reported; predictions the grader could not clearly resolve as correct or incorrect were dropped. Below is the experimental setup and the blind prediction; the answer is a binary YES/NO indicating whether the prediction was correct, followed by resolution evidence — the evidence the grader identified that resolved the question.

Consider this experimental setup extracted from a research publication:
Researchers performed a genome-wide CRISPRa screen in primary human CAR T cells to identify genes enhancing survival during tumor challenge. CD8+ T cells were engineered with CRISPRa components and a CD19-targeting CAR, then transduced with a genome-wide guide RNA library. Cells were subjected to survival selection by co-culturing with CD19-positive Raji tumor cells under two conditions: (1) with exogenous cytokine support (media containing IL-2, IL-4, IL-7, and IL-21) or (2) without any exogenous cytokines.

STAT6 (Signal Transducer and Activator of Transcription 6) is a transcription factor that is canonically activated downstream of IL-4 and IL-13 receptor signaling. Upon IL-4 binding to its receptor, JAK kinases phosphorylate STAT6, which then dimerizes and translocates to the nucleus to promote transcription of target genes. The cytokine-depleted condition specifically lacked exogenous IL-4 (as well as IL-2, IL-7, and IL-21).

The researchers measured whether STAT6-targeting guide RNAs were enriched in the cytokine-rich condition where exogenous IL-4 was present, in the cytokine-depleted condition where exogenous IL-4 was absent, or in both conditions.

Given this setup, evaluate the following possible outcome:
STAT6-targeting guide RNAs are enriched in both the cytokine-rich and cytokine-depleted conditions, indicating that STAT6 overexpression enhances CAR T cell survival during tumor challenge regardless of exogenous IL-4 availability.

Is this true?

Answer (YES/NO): NO